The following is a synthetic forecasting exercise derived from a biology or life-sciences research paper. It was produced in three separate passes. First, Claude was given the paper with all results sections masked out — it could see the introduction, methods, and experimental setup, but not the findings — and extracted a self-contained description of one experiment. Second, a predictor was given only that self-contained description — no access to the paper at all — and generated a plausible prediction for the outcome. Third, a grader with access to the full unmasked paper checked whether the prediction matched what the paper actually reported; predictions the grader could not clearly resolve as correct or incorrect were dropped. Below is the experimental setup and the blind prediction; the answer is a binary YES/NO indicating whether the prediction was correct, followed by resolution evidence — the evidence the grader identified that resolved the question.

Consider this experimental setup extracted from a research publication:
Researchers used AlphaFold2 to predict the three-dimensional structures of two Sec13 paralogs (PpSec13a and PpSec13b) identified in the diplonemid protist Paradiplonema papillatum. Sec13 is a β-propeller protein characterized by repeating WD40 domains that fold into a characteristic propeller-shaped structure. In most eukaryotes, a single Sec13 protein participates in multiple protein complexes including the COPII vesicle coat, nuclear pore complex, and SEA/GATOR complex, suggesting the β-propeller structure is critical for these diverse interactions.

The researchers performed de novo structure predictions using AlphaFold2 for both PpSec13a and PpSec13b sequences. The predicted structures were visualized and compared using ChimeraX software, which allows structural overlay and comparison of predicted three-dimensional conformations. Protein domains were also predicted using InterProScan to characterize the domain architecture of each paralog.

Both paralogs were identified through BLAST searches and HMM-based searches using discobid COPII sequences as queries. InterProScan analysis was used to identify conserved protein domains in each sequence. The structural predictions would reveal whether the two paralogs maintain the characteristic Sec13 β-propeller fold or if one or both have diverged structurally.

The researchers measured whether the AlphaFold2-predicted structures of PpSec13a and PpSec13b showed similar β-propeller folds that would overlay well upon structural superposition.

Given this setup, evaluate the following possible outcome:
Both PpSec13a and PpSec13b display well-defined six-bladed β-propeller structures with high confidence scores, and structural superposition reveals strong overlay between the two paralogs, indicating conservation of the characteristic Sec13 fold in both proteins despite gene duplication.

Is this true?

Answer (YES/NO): NO